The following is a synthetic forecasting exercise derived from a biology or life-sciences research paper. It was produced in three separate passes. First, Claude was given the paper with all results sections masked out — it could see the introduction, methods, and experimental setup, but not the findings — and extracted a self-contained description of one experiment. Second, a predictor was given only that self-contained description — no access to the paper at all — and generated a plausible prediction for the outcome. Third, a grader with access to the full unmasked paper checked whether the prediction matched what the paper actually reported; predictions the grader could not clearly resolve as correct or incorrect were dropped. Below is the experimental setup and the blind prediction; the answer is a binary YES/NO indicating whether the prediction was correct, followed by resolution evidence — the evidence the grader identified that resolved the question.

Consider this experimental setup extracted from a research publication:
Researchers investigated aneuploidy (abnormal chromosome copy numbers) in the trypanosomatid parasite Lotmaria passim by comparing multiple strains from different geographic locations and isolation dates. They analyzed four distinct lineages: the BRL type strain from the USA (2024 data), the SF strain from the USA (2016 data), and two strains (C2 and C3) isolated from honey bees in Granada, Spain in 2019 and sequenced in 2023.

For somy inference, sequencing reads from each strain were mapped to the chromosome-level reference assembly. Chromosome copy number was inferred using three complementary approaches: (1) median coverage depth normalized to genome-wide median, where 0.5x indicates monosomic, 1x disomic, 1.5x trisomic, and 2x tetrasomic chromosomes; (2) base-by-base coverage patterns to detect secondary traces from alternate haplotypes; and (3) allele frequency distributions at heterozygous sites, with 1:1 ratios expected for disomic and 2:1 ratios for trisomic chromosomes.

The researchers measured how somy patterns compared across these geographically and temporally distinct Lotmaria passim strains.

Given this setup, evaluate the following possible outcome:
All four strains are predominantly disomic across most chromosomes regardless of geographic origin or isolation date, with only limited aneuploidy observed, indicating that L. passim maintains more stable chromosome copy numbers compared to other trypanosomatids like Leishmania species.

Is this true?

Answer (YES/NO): NO